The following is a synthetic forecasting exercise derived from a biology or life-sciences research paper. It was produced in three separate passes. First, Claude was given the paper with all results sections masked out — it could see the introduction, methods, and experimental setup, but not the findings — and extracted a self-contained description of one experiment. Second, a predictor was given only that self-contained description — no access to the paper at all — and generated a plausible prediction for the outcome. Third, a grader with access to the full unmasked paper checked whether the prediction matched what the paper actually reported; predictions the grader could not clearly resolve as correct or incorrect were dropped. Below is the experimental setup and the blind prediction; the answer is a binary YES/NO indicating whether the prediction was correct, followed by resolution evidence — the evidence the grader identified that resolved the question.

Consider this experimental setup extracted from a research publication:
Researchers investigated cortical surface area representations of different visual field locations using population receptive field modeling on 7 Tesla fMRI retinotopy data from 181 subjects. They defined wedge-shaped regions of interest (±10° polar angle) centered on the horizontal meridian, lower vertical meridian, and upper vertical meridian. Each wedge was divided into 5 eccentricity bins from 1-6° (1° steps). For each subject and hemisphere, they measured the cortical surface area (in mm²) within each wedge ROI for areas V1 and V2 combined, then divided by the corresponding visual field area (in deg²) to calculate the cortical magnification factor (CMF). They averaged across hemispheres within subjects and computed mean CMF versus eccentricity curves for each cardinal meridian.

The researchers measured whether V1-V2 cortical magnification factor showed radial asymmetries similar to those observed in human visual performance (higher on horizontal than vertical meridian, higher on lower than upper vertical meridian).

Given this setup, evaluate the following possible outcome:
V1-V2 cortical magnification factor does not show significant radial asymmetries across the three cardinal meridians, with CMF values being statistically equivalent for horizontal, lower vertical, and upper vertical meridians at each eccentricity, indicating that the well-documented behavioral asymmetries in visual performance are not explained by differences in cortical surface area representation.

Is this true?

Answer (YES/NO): NO